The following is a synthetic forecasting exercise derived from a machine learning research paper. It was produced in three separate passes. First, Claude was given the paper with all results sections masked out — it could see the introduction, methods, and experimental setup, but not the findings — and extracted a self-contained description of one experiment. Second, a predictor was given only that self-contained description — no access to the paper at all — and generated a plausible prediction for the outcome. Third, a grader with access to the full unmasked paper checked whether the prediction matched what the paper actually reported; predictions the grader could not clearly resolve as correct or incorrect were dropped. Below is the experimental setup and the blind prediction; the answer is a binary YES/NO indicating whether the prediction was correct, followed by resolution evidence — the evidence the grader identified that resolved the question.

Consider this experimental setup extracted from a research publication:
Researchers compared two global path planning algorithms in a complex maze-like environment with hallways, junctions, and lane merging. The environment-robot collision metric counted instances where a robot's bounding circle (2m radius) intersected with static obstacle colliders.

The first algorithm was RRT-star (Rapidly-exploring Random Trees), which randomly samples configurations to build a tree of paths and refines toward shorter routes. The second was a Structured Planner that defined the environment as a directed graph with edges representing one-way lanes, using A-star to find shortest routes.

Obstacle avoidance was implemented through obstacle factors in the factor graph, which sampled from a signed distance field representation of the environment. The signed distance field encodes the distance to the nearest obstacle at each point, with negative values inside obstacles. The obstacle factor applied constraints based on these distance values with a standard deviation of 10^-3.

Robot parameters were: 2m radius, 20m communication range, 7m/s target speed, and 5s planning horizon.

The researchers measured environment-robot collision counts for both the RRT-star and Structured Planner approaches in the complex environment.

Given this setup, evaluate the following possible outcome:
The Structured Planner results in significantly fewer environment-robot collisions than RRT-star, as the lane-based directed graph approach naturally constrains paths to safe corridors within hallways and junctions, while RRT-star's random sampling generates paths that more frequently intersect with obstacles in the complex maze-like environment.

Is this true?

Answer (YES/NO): NO